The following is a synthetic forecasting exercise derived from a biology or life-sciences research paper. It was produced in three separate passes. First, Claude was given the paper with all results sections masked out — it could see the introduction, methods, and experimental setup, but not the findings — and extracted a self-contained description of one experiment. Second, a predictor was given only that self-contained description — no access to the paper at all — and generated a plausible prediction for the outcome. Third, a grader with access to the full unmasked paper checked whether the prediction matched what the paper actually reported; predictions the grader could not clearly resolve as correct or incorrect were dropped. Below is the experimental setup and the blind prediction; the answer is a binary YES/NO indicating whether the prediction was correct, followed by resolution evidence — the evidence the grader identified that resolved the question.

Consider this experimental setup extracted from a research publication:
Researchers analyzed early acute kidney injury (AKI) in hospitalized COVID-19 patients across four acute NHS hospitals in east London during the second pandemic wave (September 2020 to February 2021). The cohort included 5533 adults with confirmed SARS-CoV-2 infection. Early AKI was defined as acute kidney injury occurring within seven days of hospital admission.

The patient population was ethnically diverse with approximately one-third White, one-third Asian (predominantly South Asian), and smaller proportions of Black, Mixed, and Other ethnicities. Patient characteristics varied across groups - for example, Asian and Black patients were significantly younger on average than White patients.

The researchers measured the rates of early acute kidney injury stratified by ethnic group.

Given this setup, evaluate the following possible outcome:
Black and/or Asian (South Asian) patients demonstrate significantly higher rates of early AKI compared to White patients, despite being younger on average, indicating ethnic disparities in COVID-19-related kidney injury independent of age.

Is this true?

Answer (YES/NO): NO